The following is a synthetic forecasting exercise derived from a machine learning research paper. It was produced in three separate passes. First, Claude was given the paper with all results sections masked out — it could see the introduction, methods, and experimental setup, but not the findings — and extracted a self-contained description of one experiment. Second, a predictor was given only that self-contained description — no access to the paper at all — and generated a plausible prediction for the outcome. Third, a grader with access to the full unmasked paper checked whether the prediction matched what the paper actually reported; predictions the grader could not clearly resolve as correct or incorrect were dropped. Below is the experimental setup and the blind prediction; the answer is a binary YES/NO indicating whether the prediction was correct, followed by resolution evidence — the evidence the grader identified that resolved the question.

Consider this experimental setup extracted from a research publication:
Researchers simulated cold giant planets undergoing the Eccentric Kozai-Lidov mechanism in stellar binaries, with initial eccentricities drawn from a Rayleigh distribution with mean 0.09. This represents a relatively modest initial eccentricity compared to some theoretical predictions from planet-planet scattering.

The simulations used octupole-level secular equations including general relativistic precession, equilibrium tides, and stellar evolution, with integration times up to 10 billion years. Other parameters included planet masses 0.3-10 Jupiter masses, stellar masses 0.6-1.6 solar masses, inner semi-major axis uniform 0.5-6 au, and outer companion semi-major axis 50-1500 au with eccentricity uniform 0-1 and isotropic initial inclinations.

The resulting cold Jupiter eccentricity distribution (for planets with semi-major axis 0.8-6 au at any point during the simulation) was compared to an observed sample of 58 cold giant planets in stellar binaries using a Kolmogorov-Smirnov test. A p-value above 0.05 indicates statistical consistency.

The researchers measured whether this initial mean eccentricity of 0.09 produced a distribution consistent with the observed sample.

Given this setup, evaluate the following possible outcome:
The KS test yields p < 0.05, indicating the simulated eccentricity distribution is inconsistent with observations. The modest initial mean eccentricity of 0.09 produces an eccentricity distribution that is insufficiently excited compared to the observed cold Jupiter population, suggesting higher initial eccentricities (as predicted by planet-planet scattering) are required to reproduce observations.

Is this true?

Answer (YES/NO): YES